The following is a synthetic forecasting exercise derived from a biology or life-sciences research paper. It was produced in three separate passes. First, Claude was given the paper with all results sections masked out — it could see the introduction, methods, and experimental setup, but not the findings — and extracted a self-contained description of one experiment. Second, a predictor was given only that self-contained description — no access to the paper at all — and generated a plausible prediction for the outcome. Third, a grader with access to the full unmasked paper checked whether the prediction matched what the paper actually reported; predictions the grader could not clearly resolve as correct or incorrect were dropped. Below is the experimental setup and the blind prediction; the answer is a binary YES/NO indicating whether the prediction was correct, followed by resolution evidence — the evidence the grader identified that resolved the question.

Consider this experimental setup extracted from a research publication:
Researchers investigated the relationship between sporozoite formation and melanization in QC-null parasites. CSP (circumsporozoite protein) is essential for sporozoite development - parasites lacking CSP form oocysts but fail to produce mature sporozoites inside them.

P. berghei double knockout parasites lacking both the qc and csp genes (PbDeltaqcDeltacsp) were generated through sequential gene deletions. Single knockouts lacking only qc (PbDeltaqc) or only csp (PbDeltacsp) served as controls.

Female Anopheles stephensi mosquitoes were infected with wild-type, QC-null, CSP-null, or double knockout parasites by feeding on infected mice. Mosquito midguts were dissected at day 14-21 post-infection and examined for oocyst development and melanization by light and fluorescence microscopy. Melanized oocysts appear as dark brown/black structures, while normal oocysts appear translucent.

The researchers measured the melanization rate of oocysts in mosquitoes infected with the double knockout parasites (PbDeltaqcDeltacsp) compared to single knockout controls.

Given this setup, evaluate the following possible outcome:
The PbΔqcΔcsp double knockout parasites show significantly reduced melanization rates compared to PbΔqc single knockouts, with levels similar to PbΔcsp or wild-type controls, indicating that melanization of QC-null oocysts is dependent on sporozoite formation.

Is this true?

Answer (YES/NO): YES